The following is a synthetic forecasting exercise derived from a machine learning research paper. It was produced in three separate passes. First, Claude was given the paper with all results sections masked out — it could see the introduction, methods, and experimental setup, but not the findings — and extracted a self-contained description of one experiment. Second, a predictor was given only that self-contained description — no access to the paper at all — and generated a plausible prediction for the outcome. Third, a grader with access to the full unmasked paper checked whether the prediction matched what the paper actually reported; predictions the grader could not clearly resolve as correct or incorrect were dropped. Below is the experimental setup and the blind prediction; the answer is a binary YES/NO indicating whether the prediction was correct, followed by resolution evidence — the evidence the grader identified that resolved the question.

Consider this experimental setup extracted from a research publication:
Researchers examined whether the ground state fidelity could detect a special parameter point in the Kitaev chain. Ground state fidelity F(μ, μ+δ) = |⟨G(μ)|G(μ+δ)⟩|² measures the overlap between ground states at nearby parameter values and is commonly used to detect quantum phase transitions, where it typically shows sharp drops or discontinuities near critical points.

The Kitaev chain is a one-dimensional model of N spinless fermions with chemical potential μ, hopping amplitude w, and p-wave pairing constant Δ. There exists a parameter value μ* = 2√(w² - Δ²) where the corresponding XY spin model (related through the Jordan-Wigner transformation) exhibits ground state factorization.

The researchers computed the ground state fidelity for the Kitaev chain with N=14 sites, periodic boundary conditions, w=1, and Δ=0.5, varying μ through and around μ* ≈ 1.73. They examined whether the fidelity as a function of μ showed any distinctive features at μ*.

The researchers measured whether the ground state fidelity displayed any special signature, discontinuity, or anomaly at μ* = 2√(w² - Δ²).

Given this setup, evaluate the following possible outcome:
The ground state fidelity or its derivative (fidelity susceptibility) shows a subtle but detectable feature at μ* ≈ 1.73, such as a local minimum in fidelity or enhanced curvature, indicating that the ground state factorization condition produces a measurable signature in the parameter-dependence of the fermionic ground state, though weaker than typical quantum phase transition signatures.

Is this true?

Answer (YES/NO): NO